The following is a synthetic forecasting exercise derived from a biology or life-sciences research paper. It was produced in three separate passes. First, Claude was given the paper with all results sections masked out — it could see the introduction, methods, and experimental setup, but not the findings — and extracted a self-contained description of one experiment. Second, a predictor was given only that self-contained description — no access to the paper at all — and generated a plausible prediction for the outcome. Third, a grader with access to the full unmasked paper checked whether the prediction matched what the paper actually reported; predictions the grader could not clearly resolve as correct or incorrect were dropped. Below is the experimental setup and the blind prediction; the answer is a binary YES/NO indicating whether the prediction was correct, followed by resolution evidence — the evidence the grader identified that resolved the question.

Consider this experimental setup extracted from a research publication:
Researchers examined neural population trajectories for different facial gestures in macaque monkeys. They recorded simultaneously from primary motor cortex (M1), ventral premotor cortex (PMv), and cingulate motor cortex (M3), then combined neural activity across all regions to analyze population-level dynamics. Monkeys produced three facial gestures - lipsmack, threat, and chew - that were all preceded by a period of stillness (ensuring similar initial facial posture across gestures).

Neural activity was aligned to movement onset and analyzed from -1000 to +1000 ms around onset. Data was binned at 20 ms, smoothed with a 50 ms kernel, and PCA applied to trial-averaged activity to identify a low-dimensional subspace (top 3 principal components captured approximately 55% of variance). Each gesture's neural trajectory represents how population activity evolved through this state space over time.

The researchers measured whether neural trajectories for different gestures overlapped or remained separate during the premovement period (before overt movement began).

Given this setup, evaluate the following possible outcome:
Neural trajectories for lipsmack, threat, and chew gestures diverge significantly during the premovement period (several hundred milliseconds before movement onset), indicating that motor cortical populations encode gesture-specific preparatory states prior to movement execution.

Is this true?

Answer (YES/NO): YES